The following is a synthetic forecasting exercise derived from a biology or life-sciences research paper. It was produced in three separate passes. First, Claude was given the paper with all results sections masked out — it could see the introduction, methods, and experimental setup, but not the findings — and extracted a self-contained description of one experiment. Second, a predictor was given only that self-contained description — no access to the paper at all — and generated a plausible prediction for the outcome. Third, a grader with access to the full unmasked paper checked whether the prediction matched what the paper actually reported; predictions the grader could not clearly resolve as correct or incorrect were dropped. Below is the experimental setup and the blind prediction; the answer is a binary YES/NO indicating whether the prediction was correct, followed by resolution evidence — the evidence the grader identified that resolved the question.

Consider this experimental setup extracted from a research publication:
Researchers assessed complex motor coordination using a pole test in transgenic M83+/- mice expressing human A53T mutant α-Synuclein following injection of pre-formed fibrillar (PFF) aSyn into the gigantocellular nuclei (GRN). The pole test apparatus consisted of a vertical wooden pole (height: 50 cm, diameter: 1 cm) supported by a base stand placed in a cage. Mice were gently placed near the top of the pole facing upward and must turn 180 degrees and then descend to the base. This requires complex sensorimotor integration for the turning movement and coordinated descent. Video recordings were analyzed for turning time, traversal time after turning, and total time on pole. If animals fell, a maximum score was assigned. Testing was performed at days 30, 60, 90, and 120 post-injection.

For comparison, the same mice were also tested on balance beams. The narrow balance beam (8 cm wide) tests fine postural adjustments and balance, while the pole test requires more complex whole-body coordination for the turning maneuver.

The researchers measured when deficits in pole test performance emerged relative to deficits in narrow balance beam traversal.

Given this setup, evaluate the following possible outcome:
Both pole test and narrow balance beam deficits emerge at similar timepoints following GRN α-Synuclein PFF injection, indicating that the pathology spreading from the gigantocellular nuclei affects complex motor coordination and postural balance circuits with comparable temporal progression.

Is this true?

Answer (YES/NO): NO